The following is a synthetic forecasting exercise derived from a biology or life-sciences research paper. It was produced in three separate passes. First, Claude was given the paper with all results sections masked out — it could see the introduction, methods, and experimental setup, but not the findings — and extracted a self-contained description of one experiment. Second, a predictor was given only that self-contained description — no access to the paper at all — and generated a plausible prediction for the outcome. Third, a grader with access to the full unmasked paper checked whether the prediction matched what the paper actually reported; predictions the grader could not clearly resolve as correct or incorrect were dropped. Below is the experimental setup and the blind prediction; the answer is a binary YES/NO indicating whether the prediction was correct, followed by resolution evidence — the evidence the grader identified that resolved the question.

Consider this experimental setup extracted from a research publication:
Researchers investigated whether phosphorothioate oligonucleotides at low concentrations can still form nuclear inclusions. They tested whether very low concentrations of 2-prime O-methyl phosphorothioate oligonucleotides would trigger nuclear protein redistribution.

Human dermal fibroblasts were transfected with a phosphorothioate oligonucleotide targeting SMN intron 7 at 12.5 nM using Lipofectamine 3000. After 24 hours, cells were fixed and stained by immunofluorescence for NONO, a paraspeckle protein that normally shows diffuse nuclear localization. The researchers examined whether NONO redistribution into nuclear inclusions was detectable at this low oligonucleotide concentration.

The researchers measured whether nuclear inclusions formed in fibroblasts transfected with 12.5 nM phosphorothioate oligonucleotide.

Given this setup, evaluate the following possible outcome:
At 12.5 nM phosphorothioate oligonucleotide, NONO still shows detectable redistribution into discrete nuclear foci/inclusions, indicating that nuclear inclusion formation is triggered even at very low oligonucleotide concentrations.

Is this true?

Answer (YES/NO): YES